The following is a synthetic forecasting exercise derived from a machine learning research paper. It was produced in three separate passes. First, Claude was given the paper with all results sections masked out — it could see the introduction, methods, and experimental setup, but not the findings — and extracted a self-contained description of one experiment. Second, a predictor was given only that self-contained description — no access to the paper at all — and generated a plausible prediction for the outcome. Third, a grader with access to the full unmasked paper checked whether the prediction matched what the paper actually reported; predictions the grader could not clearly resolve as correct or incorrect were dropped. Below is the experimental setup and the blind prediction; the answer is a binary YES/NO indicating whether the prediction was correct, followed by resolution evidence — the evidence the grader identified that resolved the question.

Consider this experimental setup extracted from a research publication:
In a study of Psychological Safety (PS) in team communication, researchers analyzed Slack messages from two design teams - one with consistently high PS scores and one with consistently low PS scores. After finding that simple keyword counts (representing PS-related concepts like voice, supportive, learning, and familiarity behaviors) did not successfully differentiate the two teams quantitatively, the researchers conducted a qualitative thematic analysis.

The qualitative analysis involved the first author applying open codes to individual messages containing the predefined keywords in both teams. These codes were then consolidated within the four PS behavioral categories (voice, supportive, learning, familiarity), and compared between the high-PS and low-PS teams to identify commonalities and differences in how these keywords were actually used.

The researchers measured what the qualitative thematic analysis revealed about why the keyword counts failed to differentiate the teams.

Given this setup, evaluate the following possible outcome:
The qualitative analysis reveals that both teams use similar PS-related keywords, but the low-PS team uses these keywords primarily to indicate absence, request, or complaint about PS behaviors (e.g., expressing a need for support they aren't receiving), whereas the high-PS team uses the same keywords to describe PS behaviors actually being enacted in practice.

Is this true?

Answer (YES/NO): NO